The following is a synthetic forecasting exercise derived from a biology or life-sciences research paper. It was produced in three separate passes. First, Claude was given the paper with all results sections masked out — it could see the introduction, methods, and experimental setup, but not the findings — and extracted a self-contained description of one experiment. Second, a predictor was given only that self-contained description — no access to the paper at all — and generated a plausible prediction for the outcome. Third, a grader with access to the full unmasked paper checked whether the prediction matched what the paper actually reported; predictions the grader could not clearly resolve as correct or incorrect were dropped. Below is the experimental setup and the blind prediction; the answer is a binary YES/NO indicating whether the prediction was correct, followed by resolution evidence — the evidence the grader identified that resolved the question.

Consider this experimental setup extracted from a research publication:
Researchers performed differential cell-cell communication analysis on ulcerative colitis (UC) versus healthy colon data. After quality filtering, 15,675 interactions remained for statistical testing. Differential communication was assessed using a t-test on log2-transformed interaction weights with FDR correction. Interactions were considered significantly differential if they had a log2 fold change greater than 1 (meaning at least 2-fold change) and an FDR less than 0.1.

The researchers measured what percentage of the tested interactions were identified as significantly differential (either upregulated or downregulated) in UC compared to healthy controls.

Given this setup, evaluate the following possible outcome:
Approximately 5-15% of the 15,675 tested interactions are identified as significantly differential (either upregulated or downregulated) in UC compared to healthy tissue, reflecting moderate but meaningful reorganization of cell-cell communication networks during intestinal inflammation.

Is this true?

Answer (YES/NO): NO